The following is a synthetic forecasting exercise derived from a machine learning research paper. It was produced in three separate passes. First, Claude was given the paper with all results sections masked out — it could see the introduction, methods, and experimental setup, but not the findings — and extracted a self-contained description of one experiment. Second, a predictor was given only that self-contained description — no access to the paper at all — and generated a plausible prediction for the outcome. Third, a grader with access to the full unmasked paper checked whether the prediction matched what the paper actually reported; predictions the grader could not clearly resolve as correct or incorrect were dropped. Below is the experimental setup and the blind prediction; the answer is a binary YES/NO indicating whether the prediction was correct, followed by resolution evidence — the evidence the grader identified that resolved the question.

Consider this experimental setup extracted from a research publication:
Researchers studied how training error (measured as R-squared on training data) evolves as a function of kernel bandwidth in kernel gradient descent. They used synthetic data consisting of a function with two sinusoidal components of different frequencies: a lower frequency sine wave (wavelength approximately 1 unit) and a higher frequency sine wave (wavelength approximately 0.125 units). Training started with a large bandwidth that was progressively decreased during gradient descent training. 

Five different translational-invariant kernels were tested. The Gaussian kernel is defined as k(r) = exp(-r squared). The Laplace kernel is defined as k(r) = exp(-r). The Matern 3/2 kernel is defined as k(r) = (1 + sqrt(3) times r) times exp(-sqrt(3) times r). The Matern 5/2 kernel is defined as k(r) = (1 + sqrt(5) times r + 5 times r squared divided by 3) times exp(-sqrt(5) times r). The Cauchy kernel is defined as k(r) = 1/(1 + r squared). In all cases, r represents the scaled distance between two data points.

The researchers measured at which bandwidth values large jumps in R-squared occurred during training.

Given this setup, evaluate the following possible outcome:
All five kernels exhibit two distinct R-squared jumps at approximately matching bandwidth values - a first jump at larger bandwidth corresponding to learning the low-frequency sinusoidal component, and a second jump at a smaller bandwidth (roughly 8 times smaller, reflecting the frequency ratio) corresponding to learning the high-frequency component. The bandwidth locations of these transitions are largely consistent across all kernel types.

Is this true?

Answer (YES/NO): NO